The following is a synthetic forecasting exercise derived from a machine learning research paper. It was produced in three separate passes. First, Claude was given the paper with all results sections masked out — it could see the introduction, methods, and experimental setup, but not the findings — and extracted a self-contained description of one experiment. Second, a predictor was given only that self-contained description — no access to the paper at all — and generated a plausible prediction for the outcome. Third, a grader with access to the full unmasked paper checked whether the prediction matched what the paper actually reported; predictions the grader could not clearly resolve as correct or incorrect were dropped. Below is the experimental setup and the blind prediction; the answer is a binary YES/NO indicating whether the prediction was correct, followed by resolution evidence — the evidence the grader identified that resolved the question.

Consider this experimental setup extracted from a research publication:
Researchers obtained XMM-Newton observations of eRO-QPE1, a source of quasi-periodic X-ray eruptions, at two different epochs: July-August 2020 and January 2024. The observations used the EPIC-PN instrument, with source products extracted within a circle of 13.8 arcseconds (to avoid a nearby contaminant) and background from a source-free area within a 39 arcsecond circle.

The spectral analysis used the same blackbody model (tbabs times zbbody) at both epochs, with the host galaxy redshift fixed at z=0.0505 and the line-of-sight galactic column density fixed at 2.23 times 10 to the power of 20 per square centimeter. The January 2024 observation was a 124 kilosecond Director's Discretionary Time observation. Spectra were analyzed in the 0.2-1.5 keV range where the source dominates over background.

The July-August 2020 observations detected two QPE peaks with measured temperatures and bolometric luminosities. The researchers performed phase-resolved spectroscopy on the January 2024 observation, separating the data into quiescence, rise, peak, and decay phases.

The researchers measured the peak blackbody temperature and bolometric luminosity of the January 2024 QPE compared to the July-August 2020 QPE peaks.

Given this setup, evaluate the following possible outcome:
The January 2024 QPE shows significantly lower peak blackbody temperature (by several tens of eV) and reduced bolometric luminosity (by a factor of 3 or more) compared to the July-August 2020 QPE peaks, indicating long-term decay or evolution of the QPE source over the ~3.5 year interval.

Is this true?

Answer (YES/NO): YES